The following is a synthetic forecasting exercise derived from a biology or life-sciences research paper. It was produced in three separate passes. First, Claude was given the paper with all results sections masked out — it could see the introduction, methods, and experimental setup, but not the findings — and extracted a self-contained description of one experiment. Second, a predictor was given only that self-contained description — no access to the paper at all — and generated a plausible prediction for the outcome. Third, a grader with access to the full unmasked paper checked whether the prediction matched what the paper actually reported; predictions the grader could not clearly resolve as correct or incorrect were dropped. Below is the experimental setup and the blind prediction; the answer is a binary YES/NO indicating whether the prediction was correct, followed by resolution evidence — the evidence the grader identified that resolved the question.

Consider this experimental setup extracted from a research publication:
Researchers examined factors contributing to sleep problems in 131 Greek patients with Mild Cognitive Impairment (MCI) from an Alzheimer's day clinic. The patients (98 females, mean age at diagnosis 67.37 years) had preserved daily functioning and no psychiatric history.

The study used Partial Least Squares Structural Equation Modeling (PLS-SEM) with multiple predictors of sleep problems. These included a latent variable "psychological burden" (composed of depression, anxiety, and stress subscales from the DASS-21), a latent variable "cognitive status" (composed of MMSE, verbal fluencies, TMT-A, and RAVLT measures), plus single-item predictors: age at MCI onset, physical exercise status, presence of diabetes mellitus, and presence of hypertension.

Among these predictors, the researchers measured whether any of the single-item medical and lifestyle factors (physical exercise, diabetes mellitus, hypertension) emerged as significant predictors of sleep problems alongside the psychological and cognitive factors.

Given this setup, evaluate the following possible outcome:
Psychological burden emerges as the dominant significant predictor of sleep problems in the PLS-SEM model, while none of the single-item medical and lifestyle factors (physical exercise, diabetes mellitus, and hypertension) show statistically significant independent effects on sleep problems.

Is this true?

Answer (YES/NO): YES